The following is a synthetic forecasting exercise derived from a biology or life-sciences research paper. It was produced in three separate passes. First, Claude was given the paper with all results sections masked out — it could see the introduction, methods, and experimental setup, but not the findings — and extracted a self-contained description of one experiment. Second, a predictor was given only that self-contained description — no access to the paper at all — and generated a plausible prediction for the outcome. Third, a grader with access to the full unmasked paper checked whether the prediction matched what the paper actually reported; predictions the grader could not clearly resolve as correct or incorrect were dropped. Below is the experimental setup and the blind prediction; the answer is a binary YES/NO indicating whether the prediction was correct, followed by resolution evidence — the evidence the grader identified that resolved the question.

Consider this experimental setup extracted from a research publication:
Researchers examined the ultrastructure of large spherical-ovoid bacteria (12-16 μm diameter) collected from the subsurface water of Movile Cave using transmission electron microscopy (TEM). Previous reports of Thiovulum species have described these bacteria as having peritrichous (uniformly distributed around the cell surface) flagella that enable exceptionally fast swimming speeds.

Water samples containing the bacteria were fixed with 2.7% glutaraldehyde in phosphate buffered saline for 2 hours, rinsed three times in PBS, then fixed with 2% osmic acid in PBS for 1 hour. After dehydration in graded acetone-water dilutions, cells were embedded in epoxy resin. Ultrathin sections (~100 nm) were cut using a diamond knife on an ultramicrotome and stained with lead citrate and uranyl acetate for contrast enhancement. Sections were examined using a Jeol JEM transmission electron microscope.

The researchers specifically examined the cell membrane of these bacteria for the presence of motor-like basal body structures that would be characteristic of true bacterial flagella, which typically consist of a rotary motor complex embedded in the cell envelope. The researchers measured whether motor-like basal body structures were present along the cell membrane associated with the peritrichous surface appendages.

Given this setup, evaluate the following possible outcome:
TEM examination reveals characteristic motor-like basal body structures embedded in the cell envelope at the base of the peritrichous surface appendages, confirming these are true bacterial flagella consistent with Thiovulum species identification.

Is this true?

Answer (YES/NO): NO